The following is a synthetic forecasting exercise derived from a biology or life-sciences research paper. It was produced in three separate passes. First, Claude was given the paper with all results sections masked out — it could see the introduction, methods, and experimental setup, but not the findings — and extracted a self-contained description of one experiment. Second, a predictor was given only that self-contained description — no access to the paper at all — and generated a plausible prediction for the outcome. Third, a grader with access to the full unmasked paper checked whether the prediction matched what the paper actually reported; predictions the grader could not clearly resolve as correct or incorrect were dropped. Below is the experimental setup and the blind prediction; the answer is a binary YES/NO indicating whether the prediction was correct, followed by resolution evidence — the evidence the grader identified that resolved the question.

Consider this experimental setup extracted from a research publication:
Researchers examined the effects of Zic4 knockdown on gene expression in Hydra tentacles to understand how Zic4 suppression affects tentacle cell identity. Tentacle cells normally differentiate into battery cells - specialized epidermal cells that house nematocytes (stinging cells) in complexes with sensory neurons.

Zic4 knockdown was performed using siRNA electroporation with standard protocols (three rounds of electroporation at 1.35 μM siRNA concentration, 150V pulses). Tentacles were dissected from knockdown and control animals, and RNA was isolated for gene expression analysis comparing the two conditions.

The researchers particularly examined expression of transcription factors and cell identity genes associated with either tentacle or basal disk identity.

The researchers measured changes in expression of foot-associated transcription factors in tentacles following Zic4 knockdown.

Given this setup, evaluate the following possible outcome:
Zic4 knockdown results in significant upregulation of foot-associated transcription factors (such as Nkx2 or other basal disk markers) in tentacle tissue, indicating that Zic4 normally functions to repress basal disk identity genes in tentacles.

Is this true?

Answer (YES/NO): YES